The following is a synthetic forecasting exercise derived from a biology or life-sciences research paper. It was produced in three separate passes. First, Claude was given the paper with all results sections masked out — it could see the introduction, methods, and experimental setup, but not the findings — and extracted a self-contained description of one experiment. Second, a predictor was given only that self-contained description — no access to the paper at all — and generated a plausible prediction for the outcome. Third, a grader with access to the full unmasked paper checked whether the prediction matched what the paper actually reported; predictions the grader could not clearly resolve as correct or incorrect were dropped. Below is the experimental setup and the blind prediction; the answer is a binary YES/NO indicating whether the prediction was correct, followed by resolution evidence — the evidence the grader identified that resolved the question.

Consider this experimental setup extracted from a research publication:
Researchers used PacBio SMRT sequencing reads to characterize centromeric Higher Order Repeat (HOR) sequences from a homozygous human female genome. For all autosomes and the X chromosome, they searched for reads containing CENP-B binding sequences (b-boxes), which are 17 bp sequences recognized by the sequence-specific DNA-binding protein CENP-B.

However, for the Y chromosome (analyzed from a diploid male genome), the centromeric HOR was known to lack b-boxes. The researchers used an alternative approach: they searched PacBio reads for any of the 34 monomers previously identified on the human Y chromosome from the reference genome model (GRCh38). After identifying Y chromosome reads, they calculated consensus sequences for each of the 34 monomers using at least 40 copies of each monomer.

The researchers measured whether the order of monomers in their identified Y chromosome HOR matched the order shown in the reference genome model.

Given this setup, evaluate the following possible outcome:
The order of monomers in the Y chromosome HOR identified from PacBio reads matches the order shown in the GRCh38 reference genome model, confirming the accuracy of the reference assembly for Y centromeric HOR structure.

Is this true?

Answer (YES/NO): YES